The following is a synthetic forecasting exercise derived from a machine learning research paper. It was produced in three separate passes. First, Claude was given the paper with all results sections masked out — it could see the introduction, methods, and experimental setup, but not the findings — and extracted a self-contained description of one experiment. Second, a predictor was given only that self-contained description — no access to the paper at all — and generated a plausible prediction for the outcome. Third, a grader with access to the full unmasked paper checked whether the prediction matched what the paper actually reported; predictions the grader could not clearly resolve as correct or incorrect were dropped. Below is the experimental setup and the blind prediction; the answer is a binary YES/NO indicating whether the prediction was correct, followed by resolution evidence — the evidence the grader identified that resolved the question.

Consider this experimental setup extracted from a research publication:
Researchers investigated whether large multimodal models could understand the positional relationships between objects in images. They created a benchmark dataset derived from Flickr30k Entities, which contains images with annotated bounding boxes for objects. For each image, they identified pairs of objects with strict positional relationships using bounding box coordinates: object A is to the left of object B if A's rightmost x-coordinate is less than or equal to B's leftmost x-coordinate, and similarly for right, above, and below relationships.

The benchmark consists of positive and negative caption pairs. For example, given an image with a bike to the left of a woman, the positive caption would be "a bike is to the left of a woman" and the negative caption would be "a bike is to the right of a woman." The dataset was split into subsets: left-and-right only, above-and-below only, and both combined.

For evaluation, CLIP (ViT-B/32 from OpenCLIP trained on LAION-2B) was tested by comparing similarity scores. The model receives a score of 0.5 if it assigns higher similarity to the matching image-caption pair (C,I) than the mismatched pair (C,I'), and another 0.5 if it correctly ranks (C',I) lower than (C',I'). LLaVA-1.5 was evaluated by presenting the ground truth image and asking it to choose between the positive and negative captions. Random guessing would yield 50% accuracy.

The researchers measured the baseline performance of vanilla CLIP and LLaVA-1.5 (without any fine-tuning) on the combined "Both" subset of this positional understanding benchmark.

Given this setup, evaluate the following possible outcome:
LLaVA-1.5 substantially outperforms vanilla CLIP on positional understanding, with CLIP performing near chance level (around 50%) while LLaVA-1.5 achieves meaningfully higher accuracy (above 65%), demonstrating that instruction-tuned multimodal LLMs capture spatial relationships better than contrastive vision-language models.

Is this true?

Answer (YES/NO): NO